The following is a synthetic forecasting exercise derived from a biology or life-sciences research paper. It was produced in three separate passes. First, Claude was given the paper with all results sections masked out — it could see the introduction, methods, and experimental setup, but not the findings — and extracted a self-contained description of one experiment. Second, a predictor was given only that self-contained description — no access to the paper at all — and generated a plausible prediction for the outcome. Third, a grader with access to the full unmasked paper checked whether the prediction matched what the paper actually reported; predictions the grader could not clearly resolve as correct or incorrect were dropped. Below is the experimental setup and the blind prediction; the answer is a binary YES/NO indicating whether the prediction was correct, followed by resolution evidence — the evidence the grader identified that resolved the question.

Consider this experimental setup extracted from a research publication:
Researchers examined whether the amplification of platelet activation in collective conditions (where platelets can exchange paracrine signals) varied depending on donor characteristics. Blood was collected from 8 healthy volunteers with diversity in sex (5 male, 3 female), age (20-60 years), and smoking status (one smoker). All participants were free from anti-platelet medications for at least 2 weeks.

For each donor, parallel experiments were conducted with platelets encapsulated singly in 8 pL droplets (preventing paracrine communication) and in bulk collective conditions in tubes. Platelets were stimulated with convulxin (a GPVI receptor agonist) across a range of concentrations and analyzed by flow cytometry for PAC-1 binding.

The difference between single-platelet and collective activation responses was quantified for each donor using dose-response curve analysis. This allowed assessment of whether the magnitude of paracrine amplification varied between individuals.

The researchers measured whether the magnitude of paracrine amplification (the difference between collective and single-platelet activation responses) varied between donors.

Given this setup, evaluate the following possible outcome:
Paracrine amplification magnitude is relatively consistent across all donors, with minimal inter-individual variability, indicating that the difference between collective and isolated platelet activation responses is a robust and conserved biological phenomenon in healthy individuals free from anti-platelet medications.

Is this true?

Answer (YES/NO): YES